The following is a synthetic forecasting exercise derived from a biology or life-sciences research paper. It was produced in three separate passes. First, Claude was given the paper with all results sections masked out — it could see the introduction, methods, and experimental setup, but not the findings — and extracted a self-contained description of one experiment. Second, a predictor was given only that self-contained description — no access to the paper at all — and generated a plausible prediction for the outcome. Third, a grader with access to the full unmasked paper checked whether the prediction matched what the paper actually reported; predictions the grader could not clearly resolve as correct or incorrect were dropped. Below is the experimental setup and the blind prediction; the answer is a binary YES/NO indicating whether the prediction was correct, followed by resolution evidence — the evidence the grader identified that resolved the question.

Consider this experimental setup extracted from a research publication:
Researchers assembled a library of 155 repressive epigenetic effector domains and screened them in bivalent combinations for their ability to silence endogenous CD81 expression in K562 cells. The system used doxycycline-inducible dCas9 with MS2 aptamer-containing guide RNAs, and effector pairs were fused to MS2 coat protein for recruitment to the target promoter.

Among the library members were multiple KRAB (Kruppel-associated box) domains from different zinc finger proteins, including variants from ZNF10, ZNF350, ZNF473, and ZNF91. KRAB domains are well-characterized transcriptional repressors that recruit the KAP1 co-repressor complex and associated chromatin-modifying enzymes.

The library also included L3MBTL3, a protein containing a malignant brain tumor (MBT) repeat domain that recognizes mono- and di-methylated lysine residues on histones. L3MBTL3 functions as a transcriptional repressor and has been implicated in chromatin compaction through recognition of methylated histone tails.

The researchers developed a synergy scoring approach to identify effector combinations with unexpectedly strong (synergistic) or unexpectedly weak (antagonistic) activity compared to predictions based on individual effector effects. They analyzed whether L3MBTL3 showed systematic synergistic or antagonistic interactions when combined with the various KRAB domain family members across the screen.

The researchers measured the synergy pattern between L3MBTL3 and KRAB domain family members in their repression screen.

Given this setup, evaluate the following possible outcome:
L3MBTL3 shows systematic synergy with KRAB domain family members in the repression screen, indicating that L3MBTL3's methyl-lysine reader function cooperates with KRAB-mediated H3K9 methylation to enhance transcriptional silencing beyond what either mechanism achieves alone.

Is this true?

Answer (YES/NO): NO